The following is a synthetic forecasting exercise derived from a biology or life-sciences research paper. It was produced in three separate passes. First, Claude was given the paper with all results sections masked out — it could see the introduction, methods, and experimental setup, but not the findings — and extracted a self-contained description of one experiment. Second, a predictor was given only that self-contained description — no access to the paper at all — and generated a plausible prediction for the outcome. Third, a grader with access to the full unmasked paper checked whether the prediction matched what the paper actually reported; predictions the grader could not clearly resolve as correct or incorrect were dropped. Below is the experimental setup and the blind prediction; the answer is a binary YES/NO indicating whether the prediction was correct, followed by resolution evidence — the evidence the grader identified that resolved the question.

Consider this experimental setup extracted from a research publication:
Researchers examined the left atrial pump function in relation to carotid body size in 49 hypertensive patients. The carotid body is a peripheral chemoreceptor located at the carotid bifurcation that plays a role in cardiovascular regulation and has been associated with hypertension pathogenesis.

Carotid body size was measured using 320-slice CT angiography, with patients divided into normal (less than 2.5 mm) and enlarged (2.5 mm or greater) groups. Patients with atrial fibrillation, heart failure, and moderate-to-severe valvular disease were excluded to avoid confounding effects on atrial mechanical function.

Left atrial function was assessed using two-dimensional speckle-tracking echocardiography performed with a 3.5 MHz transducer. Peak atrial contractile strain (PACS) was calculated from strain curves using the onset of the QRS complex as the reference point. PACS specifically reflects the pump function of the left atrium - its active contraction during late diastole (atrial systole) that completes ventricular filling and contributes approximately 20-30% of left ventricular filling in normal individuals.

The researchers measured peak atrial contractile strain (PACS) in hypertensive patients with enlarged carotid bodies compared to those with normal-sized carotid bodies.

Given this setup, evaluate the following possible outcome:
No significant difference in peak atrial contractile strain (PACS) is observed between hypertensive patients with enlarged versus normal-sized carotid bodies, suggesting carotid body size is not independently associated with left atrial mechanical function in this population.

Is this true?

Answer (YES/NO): NO